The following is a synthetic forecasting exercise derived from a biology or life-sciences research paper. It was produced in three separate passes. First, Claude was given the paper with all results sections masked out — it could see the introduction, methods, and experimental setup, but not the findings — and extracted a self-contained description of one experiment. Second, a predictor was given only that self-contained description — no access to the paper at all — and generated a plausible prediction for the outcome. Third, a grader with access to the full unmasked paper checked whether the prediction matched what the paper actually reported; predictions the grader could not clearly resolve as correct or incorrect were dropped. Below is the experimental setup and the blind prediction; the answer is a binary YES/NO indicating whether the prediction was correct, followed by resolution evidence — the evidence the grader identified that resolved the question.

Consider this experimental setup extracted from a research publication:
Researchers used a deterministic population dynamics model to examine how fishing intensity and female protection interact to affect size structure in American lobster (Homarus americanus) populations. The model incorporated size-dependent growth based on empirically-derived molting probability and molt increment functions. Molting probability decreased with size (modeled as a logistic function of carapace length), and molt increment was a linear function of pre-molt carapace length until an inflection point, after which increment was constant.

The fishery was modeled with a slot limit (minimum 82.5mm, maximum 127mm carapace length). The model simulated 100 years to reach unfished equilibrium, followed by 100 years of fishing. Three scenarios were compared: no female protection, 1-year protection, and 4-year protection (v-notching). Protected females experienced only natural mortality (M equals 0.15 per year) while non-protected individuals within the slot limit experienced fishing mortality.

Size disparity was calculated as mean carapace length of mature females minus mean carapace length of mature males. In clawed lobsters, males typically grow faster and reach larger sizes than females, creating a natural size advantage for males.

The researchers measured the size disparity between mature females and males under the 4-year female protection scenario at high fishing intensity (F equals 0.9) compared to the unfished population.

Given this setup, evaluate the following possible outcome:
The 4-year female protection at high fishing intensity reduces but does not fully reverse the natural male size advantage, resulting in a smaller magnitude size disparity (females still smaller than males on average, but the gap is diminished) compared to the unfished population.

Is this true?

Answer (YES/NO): NO